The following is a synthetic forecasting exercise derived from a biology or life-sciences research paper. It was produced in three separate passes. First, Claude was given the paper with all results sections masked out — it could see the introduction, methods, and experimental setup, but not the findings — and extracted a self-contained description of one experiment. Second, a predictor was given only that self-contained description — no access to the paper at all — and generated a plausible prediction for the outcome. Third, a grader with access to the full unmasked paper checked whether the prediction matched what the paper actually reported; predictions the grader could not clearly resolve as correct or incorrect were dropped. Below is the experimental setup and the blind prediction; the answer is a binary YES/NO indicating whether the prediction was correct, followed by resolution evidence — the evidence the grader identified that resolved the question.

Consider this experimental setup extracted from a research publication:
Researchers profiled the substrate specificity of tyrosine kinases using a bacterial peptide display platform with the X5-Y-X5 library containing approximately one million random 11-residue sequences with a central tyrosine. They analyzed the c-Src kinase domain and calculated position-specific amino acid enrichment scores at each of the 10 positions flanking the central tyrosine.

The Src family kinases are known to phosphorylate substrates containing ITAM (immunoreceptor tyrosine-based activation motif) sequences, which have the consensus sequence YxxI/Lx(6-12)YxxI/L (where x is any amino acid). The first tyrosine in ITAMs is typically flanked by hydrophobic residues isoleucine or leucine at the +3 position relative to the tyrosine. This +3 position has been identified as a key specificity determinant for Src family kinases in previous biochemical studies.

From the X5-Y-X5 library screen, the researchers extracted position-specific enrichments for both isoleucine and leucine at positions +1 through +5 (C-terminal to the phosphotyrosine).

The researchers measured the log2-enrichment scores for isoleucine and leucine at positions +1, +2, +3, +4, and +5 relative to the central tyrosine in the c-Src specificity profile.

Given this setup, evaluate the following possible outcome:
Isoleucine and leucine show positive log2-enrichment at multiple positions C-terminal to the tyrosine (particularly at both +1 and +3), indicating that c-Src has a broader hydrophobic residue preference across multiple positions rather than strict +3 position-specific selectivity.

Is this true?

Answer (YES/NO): NO